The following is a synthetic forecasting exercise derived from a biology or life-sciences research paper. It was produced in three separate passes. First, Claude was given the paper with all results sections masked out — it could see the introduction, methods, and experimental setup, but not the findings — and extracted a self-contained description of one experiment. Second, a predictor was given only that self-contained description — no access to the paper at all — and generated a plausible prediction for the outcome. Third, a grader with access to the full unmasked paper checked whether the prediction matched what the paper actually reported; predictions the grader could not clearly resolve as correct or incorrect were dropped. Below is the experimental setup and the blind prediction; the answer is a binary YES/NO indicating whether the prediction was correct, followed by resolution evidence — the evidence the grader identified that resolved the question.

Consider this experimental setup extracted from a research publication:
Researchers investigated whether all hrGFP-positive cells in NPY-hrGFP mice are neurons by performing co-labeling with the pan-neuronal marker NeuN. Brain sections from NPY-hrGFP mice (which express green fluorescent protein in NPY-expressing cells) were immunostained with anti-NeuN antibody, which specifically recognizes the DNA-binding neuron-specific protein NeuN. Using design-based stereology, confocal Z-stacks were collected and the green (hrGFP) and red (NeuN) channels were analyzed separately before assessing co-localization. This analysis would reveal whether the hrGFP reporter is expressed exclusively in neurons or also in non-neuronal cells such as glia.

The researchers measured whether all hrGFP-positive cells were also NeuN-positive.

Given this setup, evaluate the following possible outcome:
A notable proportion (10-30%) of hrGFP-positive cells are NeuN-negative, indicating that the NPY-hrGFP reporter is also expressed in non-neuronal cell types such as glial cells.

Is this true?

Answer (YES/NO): NO